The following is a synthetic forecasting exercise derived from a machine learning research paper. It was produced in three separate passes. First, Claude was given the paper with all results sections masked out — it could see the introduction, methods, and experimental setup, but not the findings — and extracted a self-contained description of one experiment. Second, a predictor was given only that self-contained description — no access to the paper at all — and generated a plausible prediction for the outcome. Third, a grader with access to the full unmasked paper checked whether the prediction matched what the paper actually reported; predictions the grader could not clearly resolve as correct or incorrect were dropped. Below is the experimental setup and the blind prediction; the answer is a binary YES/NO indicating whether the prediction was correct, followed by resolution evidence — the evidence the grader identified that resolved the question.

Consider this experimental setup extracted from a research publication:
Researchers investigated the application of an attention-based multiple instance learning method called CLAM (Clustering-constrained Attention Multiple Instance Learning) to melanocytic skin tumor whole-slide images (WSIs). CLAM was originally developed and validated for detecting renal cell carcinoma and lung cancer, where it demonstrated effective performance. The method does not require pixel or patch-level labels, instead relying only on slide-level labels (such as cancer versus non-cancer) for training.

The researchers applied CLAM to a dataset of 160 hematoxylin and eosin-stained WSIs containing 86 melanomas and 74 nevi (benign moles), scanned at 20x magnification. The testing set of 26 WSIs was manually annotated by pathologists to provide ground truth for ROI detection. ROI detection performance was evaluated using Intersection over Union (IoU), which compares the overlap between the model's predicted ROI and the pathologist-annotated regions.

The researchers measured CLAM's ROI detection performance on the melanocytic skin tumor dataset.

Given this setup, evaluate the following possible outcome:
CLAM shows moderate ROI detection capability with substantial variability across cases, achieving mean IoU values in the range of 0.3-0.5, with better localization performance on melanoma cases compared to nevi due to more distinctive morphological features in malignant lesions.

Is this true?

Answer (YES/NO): NO